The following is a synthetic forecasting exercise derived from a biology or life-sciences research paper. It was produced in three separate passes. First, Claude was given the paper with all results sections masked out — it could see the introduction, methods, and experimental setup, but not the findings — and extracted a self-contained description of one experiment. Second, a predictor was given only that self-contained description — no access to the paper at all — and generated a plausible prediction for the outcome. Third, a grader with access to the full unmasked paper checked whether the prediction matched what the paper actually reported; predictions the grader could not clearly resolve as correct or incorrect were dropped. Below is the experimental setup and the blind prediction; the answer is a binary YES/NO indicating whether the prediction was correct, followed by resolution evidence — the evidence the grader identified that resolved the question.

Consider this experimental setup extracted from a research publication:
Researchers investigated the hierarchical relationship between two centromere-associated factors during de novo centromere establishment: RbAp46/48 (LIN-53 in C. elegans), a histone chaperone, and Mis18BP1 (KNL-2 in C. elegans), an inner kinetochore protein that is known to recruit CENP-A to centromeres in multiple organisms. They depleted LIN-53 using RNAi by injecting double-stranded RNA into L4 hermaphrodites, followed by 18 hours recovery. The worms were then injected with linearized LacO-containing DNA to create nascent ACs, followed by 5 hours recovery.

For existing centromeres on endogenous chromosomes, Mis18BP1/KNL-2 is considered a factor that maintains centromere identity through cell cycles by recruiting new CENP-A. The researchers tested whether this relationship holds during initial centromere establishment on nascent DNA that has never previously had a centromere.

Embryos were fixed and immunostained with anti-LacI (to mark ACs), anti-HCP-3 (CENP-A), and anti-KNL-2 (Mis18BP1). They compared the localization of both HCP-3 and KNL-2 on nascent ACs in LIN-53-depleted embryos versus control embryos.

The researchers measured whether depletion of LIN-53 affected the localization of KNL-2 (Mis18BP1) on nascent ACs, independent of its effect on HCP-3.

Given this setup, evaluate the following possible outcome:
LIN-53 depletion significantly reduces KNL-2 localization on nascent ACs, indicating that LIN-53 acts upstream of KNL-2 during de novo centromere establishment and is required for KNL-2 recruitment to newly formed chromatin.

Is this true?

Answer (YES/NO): YES